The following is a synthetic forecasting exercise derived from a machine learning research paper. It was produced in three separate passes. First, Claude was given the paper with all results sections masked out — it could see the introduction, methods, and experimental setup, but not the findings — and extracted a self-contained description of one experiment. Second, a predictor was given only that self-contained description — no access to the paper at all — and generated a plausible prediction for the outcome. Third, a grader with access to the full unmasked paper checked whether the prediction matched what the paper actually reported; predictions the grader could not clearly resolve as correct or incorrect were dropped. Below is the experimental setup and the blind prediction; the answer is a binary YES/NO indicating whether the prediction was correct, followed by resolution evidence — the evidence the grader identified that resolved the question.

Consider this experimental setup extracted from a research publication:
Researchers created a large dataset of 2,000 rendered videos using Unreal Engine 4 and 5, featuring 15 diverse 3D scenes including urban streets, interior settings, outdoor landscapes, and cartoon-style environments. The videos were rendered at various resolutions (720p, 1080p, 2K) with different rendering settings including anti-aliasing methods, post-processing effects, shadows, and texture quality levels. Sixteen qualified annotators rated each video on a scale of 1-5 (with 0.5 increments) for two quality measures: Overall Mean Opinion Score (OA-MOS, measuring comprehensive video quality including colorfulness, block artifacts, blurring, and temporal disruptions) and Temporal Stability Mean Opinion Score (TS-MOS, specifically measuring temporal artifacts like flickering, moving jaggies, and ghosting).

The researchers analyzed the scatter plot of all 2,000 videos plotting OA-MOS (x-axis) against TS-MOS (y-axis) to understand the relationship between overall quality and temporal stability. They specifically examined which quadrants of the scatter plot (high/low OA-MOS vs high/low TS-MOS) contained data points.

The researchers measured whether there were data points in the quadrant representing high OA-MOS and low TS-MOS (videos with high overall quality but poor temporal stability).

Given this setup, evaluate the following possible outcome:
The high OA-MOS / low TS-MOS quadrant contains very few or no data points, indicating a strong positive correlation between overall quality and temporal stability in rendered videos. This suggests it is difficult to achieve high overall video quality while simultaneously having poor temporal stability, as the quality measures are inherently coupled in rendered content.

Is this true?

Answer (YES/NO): YES